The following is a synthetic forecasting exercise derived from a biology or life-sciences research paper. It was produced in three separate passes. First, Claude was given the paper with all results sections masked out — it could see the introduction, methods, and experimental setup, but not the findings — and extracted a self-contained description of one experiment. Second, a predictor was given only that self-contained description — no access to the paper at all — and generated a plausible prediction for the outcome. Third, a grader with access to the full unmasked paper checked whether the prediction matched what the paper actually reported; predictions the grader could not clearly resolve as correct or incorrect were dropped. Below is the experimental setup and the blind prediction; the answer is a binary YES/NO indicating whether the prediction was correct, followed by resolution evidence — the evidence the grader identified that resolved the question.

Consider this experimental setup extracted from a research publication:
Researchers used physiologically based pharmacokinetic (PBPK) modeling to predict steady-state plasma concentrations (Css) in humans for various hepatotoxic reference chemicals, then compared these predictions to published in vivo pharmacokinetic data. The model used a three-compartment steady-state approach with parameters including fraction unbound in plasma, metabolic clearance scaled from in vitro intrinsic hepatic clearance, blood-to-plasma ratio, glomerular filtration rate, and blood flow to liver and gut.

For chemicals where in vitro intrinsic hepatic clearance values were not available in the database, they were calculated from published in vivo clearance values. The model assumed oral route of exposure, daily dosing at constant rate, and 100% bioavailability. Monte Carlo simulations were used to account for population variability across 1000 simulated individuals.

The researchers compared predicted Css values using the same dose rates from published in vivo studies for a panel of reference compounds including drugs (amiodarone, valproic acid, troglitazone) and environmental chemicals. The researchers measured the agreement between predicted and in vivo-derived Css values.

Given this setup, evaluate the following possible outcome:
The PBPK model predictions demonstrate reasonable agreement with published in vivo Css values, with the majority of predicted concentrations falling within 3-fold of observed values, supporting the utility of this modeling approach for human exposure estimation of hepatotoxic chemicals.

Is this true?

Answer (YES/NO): NO